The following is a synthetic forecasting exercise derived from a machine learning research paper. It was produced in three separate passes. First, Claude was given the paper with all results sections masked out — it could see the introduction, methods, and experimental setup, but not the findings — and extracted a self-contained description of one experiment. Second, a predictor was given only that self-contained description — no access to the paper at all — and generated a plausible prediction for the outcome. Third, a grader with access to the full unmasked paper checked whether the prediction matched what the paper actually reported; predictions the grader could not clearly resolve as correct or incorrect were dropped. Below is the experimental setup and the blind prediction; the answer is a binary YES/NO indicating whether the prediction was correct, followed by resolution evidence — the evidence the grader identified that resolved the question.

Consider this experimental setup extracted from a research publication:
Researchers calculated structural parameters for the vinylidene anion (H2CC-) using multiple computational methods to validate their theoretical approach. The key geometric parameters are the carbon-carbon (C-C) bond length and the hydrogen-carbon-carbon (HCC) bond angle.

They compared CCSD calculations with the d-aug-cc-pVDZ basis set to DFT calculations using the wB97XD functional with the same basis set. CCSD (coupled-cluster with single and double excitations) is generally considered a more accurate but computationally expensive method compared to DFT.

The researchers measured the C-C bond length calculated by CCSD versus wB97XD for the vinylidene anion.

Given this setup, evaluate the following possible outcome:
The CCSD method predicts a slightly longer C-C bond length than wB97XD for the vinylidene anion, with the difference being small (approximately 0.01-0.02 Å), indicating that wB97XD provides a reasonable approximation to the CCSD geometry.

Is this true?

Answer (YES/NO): NO